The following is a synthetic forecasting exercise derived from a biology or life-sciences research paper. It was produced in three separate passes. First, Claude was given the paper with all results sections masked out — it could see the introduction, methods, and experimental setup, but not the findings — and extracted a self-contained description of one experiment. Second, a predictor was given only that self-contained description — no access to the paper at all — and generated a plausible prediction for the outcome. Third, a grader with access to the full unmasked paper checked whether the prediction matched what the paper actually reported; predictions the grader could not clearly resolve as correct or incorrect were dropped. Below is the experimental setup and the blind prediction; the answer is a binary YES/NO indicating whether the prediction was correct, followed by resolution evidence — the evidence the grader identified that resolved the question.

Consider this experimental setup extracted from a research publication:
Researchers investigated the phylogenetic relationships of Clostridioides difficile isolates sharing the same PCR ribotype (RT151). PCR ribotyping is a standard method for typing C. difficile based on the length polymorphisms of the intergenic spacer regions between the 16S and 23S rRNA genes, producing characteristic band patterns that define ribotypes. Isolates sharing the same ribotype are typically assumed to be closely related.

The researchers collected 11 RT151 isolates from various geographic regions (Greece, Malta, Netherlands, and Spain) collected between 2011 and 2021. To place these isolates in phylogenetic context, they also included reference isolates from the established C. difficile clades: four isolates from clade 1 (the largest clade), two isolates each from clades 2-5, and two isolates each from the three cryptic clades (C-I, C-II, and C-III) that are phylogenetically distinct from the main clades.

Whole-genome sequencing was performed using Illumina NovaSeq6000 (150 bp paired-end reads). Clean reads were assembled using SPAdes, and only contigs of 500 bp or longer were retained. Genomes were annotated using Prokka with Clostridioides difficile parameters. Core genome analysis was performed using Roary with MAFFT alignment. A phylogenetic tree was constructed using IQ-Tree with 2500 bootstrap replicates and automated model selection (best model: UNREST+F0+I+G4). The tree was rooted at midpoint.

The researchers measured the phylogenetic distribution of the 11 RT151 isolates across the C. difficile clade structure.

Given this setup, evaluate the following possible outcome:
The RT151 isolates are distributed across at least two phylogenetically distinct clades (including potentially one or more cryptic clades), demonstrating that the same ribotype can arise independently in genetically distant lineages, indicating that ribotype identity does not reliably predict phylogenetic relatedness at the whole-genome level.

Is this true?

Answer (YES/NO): YES